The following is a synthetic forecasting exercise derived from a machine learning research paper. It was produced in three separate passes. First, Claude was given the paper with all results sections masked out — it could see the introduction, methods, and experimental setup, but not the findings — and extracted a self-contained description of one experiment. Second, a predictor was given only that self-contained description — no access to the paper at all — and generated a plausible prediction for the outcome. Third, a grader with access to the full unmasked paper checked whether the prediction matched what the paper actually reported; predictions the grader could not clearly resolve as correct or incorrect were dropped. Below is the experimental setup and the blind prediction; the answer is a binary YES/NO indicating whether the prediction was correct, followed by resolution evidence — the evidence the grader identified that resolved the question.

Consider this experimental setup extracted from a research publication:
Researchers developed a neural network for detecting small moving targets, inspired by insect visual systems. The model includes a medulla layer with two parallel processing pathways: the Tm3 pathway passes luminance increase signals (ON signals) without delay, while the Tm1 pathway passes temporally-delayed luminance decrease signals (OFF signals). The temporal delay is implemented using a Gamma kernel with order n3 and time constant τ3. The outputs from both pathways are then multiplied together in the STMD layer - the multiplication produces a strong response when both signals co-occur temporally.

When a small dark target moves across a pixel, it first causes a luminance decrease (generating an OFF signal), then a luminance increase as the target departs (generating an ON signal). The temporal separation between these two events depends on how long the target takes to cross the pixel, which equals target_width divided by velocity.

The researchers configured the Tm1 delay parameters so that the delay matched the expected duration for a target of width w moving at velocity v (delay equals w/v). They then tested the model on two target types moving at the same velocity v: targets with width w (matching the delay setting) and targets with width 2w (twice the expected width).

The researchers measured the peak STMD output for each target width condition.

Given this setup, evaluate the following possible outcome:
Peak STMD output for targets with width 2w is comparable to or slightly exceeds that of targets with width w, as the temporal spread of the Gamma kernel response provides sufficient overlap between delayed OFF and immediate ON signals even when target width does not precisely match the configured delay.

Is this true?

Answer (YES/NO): NO